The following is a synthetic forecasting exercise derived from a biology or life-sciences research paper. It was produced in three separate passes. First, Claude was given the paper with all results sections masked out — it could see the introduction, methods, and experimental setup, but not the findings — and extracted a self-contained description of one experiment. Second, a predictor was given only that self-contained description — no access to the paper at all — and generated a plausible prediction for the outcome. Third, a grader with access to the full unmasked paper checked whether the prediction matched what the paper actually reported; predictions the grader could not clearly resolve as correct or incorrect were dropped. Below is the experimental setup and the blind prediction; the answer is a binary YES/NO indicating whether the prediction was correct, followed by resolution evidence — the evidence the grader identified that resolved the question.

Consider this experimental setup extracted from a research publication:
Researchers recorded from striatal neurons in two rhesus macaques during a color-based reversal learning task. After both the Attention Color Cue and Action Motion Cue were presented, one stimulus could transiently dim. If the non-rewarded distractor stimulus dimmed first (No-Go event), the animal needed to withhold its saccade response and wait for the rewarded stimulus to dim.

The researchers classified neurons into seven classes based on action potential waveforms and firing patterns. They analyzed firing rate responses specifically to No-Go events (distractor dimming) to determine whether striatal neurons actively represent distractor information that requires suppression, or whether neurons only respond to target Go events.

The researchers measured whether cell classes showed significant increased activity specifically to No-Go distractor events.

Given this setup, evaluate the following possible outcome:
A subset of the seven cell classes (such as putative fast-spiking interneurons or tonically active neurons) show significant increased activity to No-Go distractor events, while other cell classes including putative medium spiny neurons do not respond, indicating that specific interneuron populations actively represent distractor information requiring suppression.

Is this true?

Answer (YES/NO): NO